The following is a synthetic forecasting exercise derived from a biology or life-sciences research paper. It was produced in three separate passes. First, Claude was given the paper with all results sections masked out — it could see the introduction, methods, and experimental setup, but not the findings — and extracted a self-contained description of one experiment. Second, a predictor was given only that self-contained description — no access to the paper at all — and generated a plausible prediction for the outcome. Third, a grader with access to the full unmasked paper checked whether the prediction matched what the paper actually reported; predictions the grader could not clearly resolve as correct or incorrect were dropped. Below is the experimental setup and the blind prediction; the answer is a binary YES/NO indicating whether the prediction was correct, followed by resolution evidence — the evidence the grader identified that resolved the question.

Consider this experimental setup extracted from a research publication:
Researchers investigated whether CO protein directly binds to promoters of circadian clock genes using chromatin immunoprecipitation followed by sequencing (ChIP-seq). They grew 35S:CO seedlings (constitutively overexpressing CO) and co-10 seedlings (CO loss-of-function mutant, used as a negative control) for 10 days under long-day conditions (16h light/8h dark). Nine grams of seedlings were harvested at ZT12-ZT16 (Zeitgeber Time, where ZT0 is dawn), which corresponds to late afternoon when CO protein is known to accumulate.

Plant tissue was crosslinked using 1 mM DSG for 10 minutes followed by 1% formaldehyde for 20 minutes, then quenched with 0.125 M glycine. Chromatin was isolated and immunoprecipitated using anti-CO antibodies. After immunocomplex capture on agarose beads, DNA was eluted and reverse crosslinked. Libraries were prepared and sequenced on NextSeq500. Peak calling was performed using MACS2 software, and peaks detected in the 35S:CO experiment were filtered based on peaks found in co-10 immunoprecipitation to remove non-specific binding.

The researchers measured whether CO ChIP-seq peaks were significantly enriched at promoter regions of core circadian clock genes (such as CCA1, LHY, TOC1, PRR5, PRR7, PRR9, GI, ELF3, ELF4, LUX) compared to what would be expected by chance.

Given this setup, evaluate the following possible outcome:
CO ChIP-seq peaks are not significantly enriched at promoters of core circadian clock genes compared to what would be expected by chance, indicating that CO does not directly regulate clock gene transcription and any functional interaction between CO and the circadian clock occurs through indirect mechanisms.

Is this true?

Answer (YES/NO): NO